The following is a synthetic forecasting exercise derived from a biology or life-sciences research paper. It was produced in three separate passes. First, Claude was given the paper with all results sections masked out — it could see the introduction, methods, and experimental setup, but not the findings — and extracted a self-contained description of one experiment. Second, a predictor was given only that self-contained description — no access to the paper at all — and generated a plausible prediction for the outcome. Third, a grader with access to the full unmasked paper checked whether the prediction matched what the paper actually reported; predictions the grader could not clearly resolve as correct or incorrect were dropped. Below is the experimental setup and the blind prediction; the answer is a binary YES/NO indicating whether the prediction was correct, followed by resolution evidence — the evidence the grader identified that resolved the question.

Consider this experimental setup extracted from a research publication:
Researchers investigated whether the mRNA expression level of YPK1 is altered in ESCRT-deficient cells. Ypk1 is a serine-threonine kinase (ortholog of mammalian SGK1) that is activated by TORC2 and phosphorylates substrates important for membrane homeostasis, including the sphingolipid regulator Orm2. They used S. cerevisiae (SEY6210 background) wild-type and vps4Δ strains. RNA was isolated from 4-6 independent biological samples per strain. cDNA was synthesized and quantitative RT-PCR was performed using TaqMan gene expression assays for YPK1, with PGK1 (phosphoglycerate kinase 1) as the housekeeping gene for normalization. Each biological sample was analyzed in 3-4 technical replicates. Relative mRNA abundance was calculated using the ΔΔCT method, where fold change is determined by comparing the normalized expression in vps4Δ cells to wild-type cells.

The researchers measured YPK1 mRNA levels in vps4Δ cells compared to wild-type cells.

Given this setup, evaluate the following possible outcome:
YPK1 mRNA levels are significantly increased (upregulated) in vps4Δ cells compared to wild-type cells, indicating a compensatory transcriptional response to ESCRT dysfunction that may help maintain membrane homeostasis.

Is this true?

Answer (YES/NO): NO